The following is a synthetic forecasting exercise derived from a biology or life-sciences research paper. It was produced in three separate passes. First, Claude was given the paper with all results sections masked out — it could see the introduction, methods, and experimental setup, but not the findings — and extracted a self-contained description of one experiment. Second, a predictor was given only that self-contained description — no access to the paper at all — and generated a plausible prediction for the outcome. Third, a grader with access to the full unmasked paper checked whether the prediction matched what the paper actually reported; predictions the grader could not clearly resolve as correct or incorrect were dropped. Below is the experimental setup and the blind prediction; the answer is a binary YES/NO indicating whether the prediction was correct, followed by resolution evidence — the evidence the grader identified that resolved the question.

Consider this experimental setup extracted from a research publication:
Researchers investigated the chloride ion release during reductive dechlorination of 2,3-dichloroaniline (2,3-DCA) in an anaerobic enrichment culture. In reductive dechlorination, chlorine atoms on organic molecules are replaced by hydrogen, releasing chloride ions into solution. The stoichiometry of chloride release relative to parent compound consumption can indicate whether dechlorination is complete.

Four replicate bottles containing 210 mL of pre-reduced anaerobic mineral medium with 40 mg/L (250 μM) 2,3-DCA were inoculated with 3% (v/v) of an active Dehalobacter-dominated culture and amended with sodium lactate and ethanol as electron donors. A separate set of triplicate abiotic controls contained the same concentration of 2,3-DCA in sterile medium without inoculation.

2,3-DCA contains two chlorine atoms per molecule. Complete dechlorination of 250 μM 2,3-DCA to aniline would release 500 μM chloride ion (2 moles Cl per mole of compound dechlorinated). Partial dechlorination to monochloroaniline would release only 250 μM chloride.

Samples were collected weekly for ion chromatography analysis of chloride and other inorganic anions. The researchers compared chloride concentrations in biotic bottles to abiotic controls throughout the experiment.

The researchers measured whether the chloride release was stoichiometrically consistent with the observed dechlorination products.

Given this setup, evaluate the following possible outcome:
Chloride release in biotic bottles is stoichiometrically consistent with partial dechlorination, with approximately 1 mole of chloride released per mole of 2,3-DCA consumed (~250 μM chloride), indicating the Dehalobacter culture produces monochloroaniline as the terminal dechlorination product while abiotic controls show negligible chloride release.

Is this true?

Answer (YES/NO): NO